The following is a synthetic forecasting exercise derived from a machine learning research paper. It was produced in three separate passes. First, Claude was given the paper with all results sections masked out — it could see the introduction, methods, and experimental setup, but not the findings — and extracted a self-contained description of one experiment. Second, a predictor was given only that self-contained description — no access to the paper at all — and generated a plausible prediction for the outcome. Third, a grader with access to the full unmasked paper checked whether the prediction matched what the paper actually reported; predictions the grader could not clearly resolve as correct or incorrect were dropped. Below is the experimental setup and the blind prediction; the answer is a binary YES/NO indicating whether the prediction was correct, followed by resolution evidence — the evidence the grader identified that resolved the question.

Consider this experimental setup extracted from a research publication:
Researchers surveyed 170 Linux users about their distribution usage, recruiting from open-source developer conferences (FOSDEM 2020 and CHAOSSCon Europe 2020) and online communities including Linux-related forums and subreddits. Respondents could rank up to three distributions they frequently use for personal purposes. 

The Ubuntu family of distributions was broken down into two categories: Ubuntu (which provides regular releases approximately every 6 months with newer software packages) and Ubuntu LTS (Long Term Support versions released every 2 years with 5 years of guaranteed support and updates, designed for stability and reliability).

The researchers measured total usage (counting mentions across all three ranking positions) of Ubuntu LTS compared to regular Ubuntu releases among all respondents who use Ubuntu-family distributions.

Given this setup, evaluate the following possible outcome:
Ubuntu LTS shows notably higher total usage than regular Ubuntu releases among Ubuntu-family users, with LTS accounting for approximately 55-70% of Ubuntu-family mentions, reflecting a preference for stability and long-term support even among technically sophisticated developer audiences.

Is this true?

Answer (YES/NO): YES